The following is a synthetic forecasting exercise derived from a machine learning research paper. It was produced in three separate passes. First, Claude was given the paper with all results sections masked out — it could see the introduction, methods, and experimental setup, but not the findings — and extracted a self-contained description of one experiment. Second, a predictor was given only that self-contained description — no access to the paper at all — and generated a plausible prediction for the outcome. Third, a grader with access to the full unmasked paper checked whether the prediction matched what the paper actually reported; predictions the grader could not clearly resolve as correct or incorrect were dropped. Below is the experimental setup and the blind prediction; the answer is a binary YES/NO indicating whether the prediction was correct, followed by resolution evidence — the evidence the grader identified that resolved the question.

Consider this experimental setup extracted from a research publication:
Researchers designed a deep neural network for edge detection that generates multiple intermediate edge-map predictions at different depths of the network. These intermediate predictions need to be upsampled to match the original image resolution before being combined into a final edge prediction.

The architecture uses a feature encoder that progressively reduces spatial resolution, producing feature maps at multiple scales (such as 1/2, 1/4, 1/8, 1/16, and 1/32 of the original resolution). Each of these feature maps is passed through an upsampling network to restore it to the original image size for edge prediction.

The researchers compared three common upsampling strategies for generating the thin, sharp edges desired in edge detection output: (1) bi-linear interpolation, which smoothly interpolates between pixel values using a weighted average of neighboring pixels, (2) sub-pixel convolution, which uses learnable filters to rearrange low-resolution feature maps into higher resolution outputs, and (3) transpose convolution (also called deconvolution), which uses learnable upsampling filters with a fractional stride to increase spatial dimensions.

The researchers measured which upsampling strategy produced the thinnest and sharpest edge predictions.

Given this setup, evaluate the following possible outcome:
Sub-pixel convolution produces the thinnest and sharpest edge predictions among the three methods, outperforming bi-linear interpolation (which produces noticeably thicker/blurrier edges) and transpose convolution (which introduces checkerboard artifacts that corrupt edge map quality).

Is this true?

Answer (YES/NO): NO